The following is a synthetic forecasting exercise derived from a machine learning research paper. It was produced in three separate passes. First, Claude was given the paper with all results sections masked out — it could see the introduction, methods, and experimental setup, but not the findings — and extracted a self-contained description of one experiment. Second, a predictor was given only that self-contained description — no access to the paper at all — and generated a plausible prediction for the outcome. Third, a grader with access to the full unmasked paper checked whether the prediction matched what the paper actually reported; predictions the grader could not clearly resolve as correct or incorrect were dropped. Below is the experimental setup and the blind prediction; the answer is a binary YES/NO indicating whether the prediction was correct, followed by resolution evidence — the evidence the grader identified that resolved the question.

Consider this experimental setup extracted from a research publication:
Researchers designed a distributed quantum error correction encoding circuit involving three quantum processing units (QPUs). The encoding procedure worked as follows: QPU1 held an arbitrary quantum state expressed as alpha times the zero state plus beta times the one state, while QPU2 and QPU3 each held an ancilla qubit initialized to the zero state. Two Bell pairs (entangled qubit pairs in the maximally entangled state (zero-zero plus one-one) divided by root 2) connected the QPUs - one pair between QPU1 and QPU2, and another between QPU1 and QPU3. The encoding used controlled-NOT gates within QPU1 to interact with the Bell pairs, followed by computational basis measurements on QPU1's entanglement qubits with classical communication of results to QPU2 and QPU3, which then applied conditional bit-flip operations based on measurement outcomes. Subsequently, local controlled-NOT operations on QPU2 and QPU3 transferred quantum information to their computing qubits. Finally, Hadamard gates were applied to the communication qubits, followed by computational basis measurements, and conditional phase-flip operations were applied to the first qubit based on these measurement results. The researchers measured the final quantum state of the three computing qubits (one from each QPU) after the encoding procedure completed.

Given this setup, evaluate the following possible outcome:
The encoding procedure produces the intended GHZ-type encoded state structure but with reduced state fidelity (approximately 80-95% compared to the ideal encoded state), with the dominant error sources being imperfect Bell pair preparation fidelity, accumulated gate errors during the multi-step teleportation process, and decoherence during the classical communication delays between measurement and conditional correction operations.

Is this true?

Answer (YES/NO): NO